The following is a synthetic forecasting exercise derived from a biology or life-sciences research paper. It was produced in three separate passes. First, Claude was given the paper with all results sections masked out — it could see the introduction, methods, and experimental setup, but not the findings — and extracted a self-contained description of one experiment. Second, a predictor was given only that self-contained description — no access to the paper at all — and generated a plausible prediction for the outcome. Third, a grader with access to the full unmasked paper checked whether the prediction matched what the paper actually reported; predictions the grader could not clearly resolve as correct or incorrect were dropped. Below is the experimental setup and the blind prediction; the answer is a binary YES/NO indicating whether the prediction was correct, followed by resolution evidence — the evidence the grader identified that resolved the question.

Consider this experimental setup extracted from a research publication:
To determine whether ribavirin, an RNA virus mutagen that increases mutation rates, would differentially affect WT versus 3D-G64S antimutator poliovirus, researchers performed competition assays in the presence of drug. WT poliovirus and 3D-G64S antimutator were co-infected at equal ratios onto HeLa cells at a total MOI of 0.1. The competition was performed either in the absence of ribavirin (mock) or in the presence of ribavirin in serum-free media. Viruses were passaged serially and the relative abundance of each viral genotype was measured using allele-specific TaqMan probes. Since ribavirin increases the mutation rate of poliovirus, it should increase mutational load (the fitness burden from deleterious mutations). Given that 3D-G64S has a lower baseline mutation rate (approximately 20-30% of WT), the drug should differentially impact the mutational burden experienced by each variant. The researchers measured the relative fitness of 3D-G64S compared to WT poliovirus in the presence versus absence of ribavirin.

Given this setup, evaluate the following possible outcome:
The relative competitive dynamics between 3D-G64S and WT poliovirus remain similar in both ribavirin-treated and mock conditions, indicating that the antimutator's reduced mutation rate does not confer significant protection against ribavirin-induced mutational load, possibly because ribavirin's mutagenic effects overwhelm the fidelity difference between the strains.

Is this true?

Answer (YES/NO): NO